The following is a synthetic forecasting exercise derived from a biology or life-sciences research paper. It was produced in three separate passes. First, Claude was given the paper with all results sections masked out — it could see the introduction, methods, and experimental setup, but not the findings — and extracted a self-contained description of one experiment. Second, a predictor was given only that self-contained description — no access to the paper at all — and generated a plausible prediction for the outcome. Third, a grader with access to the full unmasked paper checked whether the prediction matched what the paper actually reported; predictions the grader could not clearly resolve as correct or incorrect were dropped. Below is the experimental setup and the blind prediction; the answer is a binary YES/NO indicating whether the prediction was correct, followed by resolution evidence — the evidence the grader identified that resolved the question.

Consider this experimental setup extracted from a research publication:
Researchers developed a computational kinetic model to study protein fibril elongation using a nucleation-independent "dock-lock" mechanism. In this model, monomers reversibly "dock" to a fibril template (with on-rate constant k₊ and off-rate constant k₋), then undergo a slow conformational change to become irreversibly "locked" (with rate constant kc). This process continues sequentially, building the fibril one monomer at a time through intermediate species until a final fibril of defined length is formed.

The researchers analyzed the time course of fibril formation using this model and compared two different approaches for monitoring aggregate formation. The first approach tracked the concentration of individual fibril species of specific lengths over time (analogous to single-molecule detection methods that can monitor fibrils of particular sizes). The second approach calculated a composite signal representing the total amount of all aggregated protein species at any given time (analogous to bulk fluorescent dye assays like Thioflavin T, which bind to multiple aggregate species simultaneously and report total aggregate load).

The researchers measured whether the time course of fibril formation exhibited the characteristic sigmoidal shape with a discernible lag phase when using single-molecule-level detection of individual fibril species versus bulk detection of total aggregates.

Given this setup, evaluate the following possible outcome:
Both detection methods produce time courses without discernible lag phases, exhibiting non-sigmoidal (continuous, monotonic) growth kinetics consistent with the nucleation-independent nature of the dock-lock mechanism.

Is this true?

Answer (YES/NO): NO